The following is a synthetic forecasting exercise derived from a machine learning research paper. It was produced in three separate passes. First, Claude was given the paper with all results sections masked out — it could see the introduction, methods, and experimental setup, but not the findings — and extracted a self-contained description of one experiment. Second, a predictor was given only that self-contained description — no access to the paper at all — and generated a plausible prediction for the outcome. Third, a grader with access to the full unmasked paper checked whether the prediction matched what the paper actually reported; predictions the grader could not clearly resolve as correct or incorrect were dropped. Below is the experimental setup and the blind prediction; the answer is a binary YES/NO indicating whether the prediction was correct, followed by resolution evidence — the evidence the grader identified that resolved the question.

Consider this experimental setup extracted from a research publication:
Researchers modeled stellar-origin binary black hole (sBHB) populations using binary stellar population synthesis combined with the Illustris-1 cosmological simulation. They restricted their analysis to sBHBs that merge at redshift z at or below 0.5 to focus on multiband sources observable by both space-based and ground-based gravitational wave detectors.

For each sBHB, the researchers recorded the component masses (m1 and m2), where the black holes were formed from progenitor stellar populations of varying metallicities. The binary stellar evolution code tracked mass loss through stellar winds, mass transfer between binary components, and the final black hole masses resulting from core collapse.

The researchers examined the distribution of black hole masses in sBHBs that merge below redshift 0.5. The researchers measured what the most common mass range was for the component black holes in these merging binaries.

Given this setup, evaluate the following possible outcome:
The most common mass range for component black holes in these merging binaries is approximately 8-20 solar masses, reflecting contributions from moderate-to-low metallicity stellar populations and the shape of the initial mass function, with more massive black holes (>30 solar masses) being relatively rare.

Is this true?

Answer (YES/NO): NO